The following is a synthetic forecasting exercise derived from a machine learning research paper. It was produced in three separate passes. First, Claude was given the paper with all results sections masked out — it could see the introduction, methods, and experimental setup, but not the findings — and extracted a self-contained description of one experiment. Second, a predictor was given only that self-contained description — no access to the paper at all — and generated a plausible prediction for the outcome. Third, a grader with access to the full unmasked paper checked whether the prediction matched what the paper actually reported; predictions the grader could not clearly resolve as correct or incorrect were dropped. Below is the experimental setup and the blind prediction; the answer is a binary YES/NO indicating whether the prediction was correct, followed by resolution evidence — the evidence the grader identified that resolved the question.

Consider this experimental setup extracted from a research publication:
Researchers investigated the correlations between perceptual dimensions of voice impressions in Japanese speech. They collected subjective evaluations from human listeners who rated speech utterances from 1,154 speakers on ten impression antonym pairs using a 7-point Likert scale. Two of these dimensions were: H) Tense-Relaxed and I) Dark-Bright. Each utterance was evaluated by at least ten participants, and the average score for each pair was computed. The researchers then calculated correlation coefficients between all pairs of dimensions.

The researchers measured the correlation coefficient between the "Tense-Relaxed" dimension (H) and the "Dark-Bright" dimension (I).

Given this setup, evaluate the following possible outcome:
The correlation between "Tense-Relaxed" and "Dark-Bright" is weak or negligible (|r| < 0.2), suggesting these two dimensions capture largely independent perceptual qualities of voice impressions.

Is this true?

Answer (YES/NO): NO